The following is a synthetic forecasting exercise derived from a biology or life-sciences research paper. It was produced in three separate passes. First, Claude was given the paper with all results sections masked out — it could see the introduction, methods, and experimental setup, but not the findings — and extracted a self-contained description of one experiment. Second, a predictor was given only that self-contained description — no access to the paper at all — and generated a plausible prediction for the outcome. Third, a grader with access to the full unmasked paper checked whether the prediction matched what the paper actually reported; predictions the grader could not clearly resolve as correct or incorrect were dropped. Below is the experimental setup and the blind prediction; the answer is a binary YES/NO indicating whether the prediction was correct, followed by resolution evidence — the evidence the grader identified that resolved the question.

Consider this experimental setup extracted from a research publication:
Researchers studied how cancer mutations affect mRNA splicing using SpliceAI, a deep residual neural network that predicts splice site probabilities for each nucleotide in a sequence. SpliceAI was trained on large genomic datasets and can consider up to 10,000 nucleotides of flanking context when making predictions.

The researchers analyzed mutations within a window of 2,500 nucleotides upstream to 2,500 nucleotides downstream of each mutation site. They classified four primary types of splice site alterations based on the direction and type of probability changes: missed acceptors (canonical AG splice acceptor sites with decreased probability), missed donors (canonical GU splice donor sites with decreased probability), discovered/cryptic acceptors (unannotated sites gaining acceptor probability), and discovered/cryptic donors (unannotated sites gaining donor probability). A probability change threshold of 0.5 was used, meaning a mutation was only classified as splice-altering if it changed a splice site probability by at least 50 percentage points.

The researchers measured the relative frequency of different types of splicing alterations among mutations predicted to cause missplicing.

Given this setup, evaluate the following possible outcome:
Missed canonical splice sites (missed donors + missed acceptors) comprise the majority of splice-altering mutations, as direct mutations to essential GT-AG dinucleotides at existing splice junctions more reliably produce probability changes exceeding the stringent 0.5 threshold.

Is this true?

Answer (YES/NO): YES